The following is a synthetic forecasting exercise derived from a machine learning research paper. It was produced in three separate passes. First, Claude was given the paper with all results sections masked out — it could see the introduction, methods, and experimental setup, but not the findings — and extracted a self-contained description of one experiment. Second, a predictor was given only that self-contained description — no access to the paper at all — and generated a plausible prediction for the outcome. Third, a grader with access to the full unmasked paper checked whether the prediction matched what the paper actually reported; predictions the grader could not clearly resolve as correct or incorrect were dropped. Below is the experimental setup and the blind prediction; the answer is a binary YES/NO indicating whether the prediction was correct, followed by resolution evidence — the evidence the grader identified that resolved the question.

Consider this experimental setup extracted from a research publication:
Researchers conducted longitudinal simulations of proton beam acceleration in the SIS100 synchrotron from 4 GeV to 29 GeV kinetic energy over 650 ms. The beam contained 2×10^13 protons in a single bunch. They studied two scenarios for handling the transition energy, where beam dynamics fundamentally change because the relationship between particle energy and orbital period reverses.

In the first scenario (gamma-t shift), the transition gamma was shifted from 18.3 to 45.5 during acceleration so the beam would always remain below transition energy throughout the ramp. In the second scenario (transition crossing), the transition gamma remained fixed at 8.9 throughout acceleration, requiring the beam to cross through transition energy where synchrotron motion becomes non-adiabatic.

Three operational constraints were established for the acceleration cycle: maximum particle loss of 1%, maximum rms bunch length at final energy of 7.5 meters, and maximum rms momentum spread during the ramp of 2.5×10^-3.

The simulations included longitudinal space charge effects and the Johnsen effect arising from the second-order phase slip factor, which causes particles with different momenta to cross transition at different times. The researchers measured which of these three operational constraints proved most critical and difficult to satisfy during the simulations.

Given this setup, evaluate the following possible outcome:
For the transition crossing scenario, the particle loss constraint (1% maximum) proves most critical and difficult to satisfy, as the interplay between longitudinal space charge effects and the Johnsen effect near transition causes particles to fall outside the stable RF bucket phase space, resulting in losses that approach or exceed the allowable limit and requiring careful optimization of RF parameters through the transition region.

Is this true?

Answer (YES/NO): NO